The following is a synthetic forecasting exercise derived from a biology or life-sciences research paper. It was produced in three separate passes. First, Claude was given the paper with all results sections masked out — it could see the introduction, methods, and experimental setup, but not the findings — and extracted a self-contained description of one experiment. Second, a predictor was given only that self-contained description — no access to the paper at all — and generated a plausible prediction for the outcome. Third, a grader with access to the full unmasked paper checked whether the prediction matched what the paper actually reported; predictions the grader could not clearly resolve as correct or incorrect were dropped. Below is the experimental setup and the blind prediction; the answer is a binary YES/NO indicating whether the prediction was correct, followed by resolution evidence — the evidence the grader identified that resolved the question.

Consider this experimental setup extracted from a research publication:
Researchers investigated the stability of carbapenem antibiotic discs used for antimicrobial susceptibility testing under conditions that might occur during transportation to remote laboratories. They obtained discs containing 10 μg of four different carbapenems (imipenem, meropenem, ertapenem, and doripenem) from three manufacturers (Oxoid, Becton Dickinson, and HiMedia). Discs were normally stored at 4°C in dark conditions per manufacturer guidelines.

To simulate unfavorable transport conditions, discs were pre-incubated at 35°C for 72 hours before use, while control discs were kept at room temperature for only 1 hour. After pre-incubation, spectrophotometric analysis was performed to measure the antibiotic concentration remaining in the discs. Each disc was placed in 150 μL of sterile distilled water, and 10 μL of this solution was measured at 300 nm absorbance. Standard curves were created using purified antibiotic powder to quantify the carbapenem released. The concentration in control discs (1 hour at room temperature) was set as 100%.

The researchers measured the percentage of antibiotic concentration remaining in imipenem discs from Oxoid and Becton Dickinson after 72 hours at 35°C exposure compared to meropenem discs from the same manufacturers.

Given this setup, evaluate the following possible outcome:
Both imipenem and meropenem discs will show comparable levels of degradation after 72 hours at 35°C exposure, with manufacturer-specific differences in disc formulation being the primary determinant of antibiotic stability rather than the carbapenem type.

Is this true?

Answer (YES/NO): NO